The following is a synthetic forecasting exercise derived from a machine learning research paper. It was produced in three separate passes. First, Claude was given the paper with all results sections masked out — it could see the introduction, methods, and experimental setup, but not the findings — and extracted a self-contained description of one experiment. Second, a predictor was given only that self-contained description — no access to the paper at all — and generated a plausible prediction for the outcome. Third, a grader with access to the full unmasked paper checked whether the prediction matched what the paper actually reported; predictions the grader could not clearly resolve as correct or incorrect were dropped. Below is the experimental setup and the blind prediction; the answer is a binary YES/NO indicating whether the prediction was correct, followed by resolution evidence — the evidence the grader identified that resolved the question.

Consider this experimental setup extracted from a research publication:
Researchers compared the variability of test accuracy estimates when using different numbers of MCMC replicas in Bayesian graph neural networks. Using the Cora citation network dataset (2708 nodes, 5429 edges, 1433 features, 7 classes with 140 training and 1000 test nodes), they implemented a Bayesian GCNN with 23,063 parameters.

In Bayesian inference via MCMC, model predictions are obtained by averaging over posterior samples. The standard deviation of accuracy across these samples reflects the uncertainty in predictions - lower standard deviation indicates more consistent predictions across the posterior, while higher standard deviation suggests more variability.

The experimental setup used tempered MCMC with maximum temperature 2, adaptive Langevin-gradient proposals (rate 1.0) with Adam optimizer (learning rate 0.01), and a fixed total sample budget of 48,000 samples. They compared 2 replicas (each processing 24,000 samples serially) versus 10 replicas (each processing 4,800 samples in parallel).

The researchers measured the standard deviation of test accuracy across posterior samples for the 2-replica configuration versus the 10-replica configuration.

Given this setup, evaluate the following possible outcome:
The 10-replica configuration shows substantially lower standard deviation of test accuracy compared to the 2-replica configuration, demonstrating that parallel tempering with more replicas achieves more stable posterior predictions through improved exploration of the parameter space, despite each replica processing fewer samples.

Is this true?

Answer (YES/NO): NO